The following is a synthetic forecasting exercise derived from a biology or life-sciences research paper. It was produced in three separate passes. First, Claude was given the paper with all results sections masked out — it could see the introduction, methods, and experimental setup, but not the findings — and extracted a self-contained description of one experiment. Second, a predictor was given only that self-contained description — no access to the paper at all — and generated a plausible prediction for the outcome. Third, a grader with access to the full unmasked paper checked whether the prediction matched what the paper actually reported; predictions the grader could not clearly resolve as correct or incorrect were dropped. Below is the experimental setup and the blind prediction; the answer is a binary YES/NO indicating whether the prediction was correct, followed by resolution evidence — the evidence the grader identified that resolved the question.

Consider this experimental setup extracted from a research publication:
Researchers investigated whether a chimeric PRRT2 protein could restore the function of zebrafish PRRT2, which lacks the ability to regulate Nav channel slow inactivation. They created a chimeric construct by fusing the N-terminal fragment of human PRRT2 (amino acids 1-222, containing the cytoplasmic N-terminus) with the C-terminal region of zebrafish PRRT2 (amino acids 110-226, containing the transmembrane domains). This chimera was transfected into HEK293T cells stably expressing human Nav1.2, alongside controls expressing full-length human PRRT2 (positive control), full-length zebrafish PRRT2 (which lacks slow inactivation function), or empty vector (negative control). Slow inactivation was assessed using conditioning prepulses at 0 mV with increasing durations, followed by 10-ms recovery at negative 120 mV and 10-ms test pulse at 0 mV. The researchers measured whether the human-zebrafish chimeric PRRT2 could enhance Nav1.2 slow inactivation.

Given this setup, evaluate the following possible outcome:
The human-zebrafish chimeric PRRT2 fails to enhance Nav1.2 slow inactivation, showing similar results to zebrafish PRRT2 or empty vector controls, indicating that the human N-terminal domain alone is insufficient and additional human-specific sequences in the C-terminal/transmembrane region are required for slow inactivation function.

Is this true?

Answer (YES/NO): NO